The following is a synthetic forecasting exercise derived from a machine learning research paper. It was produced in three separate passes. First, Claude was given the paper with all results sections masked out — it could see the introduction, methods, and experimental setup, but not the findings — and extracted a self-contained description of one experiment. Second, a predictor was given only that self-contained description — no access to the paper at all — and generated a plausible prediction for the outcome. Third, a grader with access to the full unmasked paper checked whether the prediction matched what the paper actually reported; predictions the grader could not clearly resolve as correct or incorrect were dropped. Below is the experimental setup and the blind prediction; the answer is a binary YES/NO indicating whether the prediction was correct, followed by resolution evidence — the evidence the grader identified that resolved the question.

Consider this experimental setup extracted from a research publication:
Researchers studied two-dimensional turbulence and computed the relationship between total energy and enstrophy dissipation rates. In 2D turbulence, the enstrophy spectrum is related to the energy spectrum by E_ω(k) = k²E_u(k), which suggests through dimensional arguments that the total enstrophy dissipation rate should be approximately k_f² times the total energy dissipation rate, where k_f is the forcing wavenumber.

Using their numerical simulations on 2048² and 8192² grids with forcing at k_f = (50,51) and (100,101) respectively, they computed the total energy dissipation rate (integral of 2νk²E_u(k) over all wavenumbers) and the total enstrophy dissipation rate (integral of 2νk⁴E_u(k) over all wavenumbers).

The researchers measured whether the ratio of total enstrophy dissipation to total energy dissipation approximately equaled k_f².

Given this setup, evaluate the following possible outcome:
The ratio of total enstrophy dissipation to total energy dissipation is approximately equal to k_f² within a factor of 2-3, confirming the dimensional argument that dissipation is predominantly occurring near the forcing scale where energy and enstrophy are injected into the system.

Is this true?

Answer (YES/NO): YES